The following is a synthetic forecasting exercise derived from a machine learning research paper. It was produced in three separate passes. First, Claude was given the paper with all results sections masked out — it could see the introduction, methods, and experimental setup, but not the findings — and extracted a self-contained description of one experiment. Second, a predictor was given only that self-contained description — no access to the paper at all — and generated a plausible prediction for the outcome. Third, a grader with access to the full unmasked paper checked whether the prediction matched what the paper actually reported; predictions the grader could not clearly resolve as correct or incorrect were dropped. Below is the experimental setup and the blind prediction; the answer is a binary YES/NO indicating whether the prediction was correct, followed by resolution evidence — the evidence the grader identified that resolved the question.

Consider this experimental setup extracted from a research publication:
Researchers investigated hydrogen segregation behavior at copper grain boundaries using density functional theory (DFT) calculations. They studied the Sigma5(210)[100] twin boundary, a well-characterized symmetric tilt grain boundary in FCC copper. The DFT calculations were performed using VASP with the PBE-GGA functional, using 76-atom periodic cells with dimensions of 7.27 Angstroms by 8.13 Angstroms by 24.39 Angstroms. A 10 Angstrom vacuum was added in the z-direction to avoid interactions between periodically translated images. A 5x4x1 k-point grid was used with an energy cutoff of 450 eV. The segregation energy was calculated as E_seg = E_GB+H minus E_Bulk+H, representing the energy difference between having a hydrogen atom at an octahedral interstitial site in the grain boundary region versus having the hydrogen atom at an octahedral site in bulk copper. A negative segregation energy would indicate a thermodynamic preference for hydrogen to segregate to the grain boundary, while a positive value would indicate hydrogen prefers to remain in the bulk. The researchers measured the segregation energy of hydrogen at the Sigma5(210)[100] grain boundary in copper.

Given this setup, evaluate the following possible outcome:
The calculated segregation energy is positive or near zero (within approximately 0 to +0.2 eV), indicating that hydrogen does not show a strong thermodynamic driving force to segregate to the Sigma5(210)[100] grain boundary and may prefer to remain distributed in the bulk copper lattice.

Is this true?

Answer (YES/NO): NO